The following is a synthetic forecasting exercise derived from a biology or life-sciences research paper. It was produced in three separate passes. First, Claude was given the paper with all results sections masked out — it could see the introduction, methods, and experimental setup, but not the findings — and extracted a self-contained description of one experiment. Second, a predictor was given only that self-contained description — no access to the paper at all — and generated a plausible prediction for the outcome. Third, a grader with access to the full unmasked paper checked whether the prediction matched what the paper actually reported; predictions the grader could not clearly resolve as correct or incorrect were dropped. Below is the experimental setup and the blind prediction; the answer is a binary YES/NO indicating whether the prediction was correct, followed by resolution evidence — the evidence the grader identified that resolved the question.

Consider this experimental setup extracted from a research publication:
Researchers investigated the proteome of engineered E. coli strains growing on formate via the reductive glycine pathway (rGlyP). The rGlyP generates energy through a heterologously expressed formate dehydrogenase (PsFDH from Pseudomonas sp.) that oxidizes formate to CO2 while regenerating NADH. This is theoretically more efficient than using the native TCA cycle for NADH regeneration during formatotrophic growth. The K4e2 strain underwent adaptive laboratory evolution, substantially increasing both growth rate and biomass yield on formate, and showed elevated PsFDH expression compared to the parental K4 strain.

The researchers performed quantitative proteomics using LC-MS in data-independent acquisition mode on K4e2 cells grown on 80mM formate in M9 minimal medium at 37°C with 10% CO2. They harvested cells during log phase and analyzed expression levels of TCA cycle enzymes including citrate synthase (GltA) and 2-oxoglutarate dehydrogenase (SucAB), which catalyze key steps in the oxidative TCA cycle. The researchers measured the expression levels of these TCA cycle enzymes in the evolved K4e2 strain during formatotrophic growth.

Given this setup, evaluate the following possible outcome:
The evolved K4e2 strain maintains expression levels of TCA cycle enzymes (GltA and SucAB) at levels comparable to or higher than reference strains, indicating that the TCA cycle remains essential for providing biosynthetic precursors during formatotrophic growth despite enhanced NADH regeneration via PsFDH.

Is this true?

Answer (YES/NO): YES